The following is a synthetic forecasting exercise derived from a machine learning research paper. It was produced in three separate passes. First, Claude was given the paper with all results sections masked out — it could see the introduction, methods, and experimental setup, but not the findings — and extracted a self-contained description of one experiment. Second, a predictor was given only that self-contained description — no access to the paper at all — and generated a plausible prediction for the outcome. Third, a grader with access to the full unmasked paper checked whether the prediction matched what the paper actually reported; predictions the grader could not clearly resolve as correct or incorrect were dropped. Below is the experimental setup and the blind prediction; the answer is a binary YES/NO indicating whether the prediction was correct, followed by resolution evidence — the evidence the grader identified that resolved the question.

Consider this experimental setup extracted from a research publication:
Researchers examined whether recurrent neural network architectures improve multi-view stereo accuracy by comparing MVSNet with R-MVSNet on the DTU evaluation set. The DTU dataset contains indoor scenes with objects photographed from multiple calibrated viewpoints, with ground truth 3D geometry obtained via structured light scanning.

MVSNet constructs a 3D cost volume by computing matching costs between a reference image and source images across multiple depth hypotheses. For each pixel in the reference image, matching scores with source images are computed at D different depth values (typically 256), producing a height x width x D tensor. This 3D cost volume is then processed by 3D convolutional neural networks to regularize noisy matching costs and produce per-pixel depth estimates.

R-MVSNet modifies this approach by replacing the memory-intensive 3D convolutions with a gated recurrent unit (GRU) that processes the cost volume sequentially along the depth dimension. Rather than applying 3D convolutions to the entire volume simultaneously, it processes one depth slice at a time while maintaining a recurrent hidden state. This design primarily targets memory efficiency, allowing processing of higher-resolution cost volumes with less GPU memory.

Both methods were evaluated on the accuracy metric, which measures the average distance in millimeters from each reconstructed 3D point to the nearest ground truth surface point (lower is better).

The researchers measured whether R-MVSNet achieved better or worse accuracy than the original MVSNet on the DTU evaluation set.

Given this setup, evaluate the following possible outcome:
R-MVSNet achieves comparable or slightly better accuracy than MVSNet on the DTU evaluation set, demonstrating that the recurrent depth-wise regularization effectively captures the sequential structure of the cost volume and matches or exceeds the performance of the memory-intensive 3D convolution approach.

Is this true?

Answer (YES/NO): YES